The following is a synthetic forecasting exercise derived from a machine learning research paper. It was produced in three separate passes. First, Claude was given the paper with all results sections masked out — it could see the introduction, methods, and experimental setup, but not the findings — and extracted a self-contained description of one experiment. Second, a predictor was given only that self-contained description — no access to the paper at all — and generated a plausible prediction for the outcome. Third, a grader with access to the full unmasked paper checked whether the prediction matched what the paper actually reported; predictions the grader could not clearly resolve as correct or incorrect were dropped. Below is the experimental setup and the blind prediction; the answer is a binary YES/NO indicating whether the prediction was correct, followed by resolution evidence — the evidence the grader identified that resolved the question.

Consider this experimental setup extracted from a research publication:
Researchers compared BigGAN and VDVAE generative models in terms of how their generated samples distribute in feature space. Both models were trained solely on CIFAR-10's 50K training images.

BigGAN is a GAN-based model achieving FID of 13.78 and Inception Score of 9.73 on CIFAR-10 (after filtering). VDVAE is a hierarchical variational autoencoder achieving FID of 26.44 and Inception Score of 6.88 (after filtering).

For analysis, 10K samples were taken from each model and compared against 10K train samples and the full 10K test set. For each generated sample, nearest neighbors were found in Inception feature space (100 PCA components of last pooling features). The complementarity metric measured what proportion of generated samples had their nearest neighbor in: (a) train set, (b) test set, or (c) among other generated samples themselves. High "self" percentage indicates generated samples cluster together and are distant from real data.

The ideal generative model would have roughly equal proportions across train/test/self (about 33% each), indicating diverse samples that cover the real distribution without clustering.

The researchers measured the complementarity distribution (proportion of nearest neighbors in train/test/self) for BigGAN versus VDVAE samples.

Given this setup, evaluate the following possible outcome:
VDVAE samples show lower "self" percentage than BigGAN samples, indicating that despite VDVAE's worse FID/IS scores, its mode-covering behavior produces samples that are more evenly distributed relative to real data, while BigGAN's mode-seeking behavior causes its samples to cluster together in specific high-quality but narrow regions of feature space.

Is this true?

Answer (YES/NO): NO